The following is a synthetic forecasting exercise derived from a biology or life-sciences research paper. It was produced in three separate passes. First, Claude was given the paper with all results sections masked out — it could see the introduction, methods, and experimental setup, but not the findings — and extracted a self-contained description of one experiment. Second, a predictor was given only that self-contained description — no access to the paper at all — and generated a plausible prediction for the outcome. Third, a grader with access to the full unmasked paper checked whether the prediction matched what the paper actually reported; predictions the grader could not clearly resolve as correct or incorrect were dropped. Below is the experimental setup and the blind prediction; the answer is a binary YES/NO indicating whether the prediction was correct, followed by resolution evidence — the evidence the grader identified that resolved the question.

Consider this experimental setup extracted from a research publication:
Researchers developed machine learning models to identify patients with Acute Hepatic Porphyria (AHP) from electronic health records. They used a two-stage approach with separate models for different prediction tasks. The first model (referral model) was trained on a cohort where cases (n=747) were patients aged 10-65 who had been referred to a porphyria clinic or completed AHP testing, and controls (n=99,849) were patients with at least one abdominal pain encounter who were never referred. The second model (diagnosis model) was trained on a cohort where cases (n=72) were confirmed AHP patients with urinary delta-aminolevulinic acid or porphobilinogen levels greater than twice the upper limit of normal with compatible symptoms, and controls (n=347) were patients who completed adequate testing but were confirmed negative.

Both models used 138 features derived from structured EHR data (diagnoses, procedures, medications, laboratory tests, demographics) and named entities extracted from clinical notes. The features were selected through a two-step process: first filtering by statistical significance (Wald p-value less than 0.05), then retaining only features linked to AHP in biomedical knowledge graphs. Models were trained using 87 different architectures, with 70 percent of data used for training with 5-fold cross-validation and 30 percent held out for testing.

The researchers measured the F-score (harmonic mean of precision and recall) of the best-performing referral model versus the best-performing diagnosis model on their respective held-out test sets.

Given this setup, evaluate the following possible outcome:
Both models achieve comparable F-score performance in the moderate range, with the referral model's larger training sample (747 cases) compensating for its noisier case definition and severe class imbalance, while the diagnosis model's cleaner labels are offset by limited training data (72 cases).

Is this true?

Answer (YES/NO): NO